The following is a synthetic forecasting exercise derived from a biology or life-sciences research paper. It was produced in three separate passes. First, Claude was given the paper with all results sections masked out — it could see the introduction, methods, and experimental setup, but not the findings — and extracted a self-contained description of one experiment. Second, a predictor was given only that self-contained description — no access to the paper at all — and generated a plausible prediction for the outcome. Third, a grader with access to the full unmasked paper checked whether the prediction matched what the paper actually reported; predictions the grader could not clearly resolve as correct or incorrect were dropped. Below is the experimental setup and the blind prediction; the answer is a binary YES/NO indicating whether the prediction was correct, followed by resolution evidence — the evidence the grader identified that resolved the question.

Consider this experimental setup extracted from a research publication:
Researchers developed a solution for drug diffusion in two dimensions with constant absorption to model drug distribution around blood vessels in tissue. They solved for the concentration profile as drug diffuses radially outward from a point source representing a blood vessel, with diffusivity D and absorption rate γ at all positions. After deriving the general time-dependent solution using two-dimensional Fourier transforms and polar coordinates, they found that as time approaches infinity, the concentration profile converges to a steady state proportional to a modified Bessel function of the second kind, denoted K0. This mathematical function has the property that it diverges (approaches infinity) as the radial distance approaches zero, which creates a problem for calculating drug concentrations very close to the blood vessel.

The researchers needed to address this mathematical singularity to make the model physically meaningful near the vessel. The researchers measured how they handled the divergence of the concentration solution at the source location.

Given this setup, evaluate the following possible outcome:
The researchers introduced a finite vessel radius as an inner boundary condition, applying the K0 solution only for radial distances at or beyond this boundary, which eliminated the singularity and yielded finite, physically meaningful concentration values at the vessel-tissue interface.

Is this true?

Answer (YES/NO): YES